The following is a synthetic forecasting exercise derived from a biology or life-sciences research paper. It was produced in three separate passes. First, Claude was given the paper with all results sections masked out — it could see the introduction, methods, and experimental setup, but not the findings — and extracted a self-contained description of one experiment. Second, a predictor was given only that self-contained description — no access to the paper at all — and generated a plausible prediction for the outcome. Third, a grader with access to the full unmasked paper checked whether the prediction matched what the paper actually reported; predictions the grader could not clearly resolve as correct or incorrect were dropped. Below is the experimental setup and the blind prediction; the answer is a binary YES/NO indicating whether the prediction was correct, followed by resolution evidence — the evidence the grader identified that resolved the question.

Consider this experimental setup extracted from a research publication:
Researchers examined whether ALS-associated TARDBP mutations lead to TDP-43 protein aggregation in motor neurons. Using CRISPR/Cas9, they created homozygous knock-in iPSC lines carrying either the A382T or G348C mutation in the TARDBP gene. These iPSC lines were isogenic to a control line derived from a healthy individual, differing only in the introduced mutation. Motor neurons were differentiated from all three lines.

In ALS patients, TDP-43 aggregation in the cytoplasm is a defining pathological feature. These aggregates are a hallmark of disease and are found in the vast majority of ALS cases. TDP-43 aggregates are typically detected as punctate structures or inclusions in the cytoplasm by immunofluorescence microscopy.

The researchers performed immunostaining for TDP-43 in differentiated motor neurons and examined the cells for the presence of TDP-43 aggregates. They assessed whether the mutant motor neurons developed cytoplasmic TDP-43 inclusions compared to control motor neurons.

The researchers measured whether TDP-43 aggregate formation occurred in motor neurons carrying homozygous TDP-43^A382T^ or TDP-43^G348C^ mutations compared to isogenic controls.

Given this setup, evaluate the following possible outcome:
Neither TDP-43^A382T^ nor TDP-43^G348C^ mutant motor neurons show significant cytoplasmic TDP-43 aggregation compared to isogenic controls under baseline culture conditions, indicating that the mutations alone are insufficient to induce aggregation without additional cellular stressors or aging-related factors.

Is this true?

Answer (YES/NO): YES